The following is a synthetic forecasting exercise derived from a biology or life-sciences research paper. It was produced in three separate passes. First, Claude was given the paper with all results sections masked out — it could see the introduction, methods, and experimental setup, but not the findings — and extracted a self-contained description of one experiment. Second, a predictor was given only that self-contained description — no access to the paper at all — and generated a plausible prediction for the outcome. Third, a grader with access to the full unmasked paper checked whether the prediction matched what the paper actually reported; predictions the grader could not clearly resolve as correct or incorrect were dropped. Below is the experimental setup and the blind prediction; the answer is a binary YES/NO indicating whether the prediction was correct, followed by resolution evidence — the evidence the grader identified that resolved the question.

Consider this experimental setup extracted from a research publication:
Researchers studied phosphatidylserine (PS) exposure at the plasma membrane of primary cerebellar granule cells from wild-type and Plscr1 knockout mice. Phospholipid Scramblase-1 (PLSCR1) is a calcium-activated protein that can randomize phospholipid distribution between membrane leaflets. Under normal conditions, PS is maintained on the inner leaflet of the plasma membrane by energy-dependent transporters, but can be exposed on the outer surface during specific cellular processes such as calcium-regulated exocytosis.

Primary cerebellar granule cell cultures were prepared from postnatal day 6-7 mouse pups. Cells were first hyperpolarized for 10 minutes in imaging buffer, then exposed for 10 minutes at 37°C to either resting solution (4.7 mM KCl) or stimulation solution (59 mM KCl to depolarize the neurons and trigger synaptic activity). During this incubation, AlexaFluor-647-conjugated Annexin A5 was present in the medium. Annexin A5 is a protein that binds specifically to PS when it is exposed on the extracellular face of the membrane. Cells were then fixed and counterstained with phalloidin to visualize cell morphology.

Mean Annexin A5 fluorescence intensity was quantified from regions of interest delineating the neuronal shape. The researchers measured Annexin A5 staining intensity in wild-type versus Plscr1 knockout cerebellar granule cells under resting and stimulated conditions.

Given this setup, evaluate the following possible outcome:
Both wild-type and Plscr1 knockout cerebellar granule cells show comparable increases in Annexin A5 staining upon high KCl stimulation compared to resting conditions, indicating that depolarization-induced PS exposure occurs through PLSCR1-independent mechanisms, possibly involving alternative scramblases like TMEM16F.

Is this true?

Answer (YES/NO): NO